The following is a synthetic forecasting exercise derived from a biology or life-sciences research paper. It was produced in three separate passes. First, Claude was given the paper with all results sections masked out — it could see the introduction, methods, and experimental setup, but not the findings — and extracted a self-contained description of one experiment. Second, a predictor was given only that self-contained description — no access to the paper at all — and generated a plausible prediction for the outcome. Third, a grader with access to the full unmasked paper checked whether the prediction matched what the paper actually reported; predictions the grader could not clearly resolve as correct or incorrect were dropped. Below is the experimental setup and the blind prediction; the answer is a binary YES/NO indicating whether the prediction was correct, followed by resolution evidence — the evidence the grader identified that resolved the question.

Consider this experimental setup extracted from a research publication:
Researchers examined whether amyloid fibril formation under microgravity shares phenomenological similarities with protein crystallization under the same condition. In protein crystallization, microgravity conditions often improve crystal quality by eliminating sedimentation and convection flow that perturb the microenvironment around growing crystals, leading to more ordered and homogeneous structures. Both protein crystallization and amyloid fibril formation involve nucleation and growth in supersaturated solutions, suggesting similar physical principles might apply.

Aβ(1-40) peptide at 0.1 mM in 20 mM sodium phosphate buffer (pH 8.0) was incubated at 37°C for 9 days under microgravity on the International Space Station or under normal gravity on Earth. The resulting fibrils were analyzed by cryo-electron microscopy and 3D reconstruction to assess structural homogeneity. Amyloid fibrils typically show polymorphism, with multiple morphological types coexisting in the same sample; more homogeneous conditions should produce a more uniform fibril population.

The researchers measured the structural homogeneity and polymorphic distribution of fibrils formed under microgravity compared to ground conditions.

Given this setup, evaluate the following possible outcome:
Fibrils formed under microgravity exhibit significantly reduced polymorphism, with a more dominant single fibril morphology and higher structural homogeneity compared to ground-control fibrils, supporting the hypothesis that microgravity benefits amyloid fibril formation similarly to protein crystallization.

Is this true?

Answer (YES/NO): NO